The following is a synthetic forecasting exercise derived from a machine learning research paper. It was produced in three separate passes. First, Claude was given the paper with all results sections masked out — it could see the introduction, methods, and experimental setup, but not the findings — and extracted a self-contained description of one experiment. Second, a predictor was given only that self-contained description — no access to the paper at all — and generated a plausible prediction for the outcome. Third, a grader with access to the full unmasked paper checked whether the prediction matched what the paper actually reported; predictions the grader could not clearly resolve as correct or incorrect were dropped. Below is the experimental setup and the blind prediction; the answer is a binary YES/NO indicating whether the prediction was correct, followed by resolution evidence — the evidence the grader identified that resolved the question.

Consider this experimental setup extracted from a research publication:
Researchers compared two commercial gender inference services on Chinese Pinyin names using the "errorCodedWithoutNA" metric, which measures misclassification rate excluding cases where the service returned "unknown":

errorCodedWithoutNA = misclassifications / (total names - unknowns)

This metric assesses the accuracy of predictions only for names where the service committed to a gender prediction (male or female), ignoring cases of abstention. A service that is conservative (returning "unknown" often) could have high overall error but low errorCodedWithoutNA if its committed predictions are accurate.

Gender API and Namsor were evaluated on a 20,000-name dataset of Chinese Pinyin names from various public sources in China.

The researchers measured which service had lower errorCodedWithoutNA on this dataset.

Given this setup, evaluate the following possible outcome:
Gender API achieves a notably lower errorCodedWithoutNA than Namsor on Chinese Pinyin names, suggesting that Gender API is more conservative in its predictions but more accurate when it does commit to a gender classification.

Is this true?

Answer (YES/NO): NO